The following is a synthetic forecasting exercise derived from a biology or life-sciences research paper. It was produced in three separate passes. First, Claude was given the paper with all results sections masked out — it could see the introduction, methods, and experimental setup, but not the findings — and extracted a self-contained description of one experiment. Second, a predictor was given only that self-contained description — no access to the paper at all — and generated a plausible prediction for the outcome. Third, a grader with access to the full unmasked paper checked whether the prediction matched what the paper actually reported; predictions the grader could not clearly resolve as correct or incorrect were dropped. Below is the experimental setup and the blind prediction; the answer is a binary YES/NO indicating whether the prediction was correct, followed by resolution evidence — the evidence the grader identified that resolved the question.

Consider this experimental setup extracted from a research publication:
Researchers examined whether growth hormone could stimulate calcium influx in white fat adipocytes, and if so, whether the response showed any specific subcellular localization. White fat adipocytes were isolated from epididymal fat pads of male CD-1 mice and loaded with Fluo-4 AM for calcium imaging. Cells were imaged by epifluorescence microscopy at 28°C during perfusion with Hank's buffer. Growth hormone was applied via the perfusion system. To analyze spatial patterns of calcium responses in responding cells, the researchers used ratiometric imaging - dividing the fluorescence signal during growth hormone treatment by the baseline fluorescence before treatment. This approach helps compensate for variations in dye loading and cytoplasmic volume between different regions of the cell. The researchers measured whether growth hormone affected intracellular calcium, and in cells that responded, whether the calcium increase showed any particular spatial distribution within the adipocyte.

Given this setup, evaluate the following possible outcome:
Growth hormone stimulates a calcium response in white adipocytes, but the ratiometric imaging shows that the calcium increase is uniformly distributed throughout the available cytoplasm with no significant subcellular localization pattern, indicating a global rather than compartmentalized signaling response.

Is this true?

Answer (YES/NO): NO